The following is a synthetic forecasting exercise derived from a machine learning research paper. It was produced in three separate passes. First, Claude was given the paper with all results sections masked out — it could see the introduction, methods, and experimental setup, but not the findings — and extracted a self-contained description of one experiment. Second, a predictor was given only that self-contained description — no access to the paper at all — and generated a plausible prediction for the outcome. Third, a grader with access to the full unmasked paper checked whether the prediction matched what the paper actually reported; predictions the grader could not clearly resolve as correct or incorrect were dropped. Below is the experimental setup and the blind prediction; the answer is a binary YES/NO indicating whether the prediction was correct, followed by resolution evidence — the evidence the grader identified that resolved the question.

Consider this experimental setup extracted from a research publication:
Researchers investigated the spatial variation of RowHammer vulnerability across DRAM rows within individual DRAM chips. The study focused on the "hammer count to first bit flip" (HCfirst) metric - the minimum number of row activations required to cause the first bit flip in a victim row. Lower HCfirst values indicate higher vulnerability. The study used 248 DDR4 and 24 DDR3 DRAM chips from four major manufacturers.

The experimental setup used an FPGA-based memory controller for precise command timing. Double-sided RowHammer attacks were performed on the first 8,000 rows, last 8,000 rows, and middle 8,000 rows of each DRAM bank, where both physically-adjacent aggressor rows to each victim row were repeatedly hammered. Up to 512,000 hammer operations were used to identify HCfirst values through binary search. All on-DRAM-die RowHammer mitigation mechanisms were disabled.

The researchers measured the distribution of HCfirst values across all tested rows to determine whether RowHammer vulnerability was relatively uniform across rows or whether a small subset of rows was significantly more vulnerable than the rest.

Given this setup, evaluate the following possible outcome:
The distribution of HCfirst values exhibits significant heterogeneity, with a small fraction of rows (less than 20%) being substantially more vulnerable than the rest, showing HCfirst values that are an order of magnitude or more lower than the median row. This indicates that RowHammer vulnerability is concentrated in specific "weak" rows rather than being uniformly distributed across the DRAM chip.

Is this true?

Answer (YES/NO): NO